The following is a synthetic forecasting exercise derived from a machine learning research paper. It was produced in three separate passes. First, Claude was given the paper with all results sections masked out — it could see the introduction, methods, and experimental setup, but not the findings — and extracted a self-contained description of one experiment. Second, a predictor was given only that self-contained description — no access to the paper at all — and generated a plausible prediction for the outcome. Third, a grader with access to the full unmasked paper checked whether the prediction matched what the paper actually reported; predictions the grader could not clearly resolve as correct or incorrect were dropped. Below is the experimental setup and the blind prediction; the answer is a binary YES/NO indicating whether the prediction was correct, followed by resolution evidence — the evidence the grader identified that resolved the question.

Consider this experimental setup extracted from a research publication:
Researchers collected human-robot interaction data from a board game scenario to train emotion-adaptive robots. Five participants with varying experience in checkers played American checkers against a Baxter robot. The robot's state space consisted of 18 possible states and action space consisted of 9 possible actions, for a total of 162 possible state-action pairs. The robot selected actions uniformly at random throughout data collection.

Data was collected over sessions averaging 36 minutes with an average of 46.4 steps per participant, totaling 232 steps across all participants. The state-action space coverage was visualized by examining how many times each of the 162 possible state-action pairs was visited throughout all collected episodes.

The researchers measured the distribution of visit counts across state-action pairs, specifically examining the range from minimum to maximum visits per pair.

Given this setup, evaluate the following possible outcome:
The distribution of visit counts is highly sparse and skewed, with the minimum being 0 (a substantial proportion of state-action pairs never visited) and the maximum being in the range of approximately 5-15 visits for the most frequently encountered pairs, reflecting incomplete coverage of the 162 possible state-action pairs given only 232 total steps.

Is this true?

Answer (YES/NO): YES